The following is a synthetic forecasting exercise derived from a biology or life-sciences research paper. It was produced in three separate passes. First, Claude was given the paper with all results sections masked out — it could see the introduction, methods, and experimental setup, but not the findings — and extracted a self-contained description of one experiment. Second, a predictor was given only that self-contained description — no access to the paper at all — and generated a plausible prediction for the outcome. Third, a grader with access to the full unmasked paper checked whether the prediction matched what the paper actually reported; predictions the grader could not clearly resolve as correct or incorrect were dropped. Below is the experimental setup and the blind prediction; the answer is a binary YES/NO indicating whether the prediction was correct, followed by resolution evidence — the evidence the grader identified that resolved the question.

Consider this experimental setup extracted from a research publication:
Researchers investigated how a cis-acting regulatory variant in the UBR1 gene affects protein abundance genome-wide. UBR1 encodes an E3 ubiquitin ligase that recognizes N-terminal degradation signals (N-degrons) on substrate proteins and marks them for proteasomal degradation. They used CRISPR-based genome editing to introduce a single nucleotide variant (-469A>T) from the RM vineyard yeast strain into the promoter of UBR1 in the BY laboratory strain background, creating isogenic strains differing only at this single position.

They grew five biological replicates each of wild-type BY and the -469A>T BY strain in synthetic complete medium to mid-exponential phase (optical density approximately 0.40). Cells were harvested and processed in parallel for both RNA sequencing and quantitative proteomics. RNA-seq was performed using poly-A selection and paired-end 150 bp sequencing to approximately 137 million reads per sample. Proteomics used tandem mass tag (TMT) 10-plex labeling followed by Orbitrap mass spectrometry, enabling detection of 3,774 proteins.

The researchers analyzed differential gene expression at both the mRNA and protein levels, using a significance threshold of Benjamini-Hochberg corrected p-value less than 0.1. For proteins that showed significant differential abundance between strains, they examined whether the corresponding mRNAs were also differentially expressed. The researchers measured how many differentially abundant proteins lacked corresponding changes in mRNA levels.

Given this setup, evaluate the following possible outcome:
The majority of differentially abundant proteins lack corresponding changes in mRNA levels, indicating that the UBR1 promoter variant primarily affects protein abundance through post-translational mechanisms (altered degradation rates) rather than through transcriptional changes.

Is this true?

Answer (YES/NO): YES